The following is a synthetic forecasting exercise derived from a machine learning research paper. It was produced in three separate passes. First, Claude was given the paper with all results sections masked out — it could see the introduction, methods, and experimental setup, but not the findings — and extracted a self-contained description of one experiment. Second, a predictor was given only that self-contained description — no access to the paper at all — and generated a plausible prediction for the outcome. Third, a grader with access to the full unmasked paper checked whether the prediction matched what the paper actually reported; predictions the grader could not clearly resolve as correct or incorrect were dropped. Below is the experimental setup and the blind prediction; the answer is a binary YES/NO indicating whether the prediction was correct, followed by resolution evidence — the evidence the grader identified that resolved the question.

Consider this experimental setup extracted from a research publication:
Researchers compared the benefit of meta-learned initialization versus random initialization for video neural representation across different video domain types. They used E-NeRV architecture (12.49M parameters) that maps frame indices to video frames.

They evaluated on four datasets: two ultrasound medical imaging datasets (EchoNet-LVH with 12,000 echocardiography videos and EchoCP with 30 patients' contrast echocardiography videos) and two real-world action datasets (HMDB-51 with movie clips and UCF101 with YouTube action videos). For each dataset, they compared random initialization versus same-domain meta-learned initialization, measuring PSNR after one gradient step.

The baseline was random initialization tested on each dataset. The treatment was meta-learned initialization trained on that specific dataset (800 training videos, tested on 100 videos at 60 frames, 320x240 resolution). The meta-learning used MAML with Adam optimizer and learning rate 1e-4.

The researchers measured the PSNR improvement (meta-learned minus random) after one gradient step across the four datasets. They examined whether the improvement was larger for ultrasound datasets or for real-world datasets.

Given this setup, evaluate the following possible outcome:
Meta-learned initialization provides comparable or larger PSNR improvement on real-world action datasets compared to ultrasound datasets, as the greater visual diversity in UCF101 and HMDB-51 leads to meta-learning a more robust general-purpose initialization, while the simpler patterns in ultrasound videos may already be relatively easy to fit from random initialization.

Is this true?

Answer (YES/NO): NO